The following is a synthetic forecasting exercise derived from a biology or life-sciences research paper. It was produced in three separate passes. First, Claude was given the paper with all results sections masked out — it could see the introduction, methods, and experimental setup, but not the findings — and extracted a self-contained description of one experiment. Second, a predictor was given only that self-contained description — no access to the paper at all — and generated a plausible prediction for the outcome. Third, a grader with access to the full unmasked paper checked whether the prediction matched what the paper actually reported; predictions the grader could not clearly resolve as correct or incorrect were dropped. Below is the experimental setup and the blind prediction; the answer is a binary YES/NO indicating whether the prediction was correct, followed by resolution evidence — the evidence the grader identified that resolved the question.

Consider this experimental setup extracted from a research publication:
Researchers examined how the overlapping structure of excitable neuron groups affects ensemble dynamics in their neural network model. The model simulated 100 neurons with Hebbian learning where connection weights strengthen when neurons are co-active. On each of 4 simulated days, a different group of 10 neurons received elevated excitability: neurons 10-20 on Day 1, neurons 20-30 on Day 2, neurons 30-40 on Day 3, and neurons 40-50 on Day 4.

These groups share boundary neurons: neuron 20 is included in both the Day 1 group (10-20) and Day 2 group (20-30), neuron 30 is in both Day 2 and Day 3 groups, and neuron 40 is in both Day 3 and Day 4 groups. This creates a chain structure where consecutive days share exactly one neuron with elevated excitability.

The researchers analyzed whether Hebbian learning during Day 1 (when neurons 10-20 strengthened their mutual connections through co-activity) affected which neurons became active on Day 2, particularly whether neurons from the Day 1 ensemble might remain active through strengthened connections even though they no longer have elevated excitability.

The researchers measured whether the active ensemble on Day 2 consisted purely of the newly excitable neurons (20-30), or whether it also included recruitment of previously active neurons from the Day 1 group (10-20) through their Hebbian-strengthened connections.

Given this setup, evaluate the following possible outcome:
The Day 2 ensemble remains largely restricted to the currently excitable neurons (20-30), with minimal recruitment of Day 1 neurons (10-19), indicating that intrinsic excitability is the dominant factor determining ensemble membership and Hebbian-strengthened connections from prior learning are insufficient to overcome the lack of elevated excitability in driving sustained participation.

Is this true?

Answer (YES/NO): NO